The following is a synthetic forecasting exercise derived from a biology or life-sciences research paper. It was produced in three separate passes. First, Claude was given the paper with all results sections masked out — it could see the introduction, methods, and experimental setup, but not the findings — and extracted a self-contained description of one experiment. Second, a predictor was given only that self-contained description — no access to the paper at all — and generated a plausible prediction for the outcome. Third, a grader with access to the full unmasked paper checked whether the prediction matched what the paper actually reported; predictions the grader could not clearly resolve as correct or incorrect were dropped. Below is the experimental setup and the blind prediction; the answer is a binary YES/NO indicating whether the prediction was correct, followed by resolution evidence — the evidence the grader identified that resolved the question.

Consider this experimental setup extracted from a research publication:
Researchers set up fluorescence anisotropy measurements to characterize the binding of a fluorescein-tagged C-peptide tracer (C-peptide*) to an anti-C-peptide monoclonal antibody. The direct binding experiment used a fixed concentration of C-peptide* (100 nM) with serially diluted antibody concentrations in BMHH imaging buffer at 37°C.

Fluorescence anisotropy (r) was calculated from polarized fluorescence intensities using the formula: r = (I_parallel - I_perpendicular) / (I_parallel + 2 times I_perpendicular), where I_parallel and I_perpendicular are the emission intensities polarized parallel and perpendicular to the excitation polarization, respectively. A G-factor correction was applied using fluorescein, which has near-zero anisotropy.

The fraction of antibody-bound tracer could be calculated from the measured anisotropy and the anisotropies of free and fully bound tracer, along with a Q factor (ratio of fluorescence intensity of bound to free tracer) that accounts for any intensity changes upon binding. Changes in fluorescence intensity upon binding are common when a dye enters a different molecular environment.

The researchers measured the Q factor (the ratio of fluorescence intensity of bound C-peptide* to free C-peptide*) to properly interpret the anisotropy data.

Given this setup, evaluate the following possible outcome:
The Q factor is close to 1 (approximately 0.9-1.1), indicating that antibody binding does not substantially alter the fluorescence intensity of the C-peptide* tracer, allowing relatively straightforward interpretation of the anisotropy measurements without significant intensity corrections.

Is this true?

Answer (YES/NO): NO